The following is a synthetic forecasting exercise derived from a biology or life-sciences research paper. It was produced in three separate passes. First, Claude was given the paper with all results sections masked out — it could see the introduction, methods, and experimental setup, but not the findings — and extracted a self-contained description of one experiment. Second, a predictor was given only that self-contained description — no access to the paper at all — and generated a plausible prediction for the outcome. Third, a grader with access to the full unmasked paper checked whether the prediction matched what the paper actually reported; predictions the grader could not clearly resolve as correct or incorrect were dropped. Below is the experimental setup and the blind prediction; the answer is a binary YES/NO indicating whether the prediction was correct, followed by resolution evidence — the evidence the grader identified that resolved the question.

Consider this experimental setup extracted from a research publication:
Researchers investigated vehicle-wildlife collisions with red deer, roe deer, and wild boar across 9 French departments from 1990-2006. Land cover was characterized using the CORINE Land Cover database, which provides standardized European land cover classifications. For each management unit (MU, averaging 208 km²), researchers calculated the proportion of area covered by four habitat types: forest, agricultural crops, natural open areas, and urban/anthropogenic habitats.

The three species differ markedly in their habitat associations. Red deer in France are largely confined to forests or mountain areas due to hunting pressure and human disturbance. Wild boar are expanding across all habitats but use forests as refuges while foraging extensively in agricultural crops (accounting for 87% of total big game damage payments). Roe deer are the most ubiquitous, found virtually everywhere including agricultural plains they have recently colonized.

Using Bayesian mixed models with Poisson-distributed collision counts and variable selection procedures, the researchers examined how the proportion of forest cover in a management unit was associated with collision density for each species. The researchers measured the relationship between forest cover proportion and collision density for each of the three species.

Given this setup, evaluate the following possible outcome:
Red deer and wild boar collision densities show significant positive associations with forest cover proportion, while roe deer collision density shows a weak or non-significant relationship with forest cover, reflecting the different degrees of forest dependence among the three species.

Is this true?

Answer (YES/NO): NO